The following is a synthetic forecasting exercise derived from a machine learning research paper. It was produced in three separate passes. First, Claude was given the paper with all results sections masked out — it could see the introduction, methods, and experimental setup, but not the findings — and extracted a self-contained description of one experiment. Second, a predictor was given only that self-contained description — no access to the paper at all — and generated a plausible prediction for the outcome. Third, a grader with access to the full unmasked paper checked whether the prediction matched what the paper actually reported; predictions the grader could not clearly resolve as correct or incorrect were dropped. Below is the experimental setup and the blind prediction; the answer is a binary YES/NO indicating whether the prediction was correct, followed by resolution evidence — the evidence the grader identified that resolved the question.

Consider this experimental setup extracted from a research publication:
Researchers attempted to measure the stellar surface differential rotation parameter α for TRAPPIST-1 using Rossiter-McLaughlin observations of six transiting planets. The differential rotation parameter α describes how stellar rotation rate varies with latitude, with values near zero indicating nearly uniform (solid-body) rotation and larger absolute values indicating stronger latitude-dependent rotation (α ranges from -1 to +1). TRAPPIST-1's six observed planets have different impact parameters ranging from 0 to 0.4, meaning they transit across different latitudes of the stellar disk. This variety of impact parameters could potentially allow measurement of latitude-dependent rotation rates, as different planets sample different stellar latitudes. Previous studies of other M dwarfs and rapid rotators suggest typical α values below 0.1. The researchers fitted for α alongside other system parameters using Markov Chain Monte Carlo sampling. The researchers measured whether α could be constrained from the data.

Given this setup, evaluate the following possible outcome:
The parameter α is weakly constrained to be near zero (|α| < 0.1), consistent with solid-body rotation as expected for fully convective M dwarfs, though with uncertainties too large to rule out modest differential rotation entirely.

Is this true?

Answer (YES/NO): NO